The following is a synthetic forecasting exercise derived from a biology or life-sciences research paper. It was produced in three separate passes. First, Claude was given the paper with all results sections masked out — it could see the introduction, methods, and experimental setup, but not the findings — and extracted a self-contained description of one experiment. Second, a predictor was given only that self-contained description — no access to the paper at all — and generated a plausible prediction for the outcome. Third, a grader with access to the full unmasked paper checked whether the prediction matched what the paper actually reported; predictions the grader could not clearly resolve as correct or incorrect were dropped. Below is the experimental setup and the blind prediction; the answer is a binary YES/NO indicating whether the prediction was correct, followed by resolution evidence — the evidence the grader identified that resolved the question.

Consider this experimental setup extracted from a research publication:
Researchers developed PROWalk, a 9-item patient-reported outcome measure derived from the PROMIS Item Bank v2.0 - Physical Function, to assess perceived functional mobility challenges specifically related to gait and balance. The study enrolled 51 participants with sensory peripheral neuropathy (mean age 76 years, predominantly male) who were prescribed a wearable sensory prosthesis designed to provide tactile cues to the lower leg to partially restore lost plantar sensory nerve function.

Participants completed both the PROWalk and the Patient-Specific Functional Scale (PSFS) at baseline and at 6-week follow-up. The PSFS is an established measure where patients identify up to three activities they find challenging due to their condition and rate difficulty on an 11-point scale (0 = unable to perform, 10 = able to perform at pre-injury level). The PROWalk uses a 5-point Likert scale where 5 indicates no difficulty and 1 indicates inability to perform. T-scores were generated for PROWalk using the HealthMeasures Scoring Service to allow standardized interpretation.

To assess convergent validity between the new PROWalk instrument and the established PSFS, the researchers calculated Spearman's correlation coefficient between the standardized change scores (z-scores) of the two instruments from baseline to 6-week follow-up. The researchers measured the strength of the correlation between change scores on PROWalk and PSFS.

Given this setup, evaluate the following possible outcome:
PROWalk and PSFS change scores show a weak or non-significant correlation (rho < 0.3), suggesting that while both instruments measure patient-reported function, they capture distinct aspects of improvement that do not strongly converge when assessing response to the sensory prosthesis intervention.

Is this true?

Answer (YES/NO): NO